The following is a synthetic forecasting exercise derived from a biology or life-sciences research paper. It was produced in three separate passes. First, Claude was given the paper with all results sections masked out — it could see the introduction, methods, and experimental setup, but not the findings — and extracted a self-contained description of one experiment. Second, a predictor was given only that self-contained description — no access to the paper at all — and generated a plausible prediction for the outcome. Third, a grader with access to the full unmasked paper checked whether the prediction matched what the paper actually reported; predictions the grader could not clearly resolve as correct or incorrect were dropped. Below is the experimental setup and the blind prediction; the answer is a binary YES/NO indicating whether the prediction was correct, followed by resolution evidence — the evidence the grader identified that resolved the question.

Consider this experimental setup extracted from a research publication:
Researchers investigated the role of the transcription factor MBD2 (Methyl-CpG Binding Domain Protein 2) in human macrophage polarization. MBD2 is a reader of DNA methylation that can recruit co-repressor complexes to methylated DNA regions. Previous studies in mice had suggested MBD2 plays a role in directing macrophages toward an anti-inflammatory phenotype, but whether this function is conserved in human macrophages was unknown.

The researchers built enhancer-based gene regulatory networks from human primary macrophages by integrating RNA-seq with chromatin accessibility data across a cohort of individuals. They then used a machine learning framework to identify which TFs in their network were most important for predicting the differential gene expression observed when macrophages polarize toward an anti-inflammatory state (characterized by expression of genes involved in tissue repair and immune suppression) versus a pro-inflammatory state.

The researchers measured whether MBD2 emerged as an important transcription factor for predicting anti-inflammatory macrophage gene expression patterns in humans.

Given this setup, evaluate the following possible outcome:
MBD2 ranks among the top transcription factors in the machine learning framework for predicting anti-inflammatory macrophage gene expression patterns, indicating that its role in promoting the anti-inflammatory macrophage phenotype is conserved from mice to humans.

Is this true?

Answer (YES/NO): YES